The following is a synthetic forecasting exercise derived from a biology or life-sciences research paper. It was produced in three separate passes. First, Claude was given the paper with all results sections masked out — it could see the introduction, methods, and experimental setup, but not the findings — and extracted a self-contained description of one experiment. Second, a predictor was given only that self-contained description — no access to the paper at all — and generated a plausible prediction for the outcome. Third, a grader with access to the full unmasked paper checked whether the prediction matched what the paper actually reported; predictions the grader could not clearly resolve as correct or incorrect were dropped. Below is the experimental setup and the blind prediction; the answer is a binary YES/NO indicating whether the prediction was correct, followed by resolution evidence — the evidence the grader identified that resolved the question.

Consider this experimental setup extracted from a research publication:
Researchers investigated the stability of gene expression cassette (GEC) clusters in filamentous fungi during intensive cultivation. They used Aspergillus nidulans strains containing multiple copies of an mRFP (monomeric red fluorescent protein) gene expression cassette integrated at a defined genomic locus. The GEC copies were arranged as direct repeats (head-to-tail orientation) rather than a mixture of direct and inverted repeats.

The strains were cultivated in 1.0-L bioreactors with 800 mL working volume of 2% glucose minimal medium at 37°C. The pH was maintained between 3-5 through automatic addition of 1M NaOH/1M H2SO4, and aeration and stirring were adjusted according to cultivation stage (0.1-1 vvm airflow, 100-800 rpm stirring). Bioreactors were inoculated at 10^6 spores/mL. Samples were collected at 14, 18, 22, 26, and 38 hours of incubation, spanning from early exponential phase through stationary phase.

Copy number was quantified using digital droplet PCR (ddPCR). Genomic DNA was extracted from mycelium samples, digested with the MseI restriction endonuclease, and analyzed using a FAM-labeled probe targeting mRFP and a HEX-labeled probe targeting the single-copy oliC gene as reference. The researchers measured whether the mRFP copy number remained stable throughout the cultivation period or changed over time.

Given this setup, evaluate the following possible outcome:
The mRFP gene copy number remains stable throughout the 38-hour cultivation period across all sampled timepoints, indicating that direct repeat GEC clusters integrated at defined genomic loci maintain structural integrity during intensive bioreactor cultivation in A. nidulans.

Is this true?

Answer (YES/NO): NO